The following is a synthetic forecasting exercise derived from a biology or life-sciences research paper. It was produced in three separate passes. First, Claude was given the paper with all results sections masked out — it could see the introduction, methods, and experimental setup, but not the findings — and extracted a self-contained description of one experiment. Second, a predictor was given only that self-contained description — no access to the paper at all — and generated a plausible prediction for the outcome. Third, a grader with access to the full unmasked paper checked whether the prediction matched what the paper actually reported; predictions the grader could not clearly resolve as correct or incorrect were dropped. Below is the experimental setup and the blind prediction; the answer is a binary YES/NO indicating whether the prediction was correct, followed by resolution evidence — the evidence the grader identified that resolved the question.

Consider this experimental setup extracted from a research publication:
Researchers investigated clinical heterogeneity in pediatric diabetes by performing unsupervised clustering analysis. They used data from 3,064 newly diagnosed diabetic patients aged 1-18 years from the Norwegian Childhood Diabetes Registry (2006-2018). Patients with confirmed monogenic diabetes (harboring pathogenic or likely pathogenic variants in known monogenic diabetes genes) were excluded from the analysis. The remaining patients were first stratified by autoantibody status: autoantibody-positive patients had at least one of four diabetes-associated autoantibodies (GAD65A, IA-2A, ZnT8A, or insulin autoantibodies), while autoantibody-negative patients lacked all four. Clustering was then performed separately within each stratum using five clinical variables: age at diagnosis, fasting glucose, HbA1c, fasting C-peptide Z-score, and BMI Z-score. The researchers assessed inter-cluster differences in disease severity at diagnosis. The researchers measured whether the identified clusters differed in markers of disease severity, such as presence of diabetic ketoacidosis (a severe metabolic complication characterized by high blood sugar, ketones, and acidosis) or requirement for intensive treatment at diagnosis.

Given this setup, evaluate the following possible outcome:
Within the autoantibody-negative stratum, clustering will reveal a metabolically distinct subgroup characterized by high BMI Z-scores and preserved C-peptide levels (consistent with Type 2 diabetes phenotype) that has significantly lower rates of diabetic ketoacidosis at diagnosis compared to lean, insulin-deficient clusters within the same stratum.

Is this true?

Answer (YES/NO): YES